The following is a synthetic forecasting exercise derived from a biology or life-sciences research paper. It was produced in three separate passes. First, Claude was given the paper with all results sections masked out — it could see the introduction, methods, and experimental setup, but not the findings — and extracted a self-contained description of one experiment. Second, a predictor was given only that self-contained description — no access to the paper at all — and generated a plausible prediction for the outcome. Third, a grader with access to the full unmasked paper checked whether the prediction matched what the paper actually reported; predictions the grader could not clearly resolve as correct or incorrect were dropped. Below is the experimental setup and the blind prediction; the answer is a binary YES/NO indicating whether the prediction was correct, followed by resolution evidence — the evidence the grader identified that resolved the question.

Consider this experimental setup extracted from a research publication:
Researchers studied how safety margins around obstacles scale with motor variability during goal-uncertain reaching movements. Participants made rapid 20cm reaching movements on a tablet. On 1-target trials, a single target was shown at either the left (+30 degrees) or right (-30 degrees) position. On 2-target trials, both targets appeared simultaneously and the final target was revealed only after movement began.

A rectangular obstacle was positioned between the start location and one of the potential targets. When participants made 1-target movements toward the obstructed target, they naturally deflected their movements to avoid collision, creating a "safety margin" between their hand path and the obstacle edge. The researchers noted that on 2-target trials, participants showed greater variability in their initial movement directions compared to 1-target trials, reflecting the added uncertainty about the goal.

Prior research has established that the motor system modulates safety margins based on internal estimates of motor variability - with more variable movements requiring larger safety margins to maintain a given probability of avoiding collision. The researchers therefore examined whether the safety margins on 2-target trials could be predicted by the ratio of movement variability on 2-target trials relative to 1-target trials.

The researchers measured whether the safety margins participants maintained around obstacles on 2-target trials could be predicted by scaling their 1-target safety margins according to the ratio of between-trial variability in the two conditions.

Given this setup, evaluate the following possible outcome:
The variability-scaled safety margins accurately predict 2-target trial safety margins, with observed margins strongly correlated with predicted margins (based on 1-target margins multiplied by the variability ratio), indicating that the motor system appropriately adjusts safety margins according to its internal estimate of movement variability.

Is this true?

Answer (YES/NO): YES